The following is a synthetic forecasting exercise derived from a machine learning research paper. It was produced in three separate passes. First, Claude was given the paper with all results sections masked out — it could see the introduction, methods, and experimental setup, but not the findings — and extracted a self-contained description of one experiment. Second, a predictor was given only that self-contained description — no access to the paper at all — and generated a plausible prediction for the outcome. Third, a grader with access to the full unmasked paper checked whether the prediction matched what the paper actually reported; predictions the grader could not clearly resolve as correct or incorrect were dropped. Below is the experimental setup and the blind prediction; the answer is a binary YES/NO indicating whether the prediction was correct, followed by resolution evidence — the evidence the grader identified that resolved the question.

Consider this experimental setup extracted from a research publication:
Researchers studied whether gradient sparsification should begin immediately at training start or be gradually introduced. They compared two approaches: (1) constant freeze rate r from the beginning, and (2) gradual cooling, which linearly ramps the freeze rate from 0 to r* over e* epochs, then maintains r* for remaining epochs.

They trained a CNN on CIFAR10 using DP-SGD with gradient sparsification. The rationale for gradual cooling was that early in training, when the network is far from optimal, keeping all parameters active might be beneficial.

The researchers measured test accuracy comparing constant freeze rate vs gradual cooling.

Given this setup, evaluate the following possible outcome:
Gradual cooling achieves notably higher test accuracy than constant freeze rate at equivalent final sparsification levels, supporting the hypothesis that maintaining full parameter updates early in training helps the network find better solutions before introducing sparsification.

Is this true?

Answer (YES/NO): YES